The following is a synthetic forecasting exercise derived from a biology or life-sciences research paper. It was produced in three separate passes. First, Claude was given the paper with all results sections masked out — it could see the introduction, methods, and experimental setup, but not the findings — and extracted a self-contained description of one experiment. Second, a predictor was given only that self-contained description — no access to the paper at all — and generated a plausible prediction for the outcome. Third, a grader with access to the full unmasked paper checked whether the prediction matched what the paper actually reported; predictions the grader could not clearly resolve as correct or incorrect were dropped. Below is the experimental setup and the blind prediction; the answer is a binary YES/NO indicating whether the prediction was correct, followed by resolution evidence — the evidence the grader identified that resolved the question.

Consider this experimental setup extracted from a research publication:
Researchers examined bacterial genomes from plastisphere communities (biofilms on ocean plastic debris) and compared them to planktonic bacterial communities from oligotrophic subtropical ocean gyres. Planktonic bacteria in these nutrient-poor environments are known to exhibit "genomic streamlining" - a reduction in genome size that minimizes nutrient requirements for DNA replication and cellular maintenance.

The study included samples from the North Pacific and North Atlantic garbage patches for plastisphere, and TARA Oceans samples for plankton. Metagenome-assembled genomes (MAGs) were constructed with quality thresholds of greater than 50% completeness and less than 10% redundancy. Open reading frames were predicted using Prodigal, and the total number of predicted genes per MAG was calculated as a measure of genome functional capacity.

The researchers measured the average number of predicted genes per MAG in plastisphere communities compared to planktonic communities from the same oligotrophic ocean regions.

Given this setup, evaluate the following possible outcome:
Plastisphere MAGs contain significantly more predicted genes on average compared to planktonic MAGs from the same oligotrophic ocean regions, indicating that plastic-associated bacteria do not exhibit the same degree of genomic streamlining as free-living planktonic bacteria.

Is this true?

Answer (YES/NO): YES